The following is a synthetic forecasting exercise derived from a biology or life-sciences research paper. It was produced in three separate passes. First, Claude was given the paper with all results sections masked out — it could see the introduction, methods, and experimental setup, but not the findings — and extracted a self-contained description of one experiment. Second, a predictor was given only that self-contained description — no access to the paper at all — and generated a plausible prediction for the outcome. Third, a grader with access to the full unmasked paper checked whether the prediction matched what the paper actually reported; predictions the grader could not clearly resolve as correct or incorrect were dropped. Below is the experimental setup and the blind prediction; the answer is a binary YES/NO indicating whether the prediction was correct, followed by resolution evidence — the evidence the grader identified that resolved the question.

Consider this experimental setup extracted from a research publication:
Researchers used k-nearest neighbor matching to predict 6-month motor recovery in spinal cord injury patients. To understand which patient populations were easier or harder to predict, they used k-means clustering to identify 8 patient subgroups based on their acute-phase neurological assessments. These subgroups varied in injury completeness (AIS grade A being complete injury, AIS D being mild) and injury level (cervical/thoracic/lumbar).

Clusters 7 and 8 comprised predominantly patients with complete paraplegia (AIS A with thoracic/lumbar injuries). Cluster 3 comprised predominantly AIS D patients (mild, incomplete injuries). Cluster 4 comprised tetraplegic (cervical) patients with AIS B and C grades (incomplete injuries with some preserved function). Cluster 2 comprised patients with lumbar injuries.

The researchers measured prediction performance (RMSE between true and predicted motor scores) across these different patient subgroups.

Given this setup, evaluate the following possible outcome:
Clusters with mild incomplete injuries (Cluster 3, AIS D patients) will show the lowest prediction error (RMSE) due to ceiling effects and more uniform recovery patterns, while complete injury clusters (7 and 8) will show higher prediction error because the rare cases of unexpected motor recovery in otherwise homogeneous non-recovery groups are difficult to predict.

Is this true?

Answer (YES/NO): NO